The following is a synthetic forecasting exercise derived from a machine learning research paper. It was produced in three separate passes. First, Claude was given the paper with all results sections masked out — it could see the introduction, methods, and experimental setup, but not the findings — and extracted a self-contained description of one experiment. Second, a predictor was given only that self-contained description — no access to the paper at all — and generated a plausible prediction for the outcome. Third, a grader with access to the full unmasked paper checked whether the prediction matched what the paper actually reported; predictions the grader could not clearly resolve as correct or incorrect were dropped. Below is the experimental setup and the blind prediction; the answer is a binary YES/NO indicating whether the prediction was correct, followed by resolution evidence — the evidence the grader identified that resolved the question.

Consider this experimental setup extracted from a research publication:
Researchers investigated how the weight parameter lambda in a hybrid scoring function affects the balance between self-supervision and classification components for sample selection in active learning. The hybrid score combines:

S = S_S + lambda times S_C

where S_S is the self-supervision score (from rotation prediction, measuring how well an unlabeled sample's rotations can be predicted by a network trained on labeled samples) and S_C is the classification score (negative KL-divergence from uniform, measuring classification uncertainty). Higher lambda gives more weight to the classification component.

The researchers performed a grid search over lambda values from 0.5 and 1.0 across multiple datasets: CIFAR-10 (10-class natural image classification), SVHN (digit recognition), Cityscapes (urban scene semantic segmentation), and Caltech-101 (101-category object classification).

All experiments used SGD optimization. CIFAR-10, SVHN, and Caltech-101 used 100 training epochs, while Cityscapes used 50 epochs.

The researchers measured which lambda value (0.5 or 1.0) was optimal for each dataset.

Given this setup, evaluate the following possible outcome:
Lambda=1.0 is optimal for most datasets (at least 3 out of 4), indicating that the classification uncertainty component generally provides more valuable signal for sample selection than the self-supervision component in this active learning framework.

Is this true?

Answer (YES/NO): NO